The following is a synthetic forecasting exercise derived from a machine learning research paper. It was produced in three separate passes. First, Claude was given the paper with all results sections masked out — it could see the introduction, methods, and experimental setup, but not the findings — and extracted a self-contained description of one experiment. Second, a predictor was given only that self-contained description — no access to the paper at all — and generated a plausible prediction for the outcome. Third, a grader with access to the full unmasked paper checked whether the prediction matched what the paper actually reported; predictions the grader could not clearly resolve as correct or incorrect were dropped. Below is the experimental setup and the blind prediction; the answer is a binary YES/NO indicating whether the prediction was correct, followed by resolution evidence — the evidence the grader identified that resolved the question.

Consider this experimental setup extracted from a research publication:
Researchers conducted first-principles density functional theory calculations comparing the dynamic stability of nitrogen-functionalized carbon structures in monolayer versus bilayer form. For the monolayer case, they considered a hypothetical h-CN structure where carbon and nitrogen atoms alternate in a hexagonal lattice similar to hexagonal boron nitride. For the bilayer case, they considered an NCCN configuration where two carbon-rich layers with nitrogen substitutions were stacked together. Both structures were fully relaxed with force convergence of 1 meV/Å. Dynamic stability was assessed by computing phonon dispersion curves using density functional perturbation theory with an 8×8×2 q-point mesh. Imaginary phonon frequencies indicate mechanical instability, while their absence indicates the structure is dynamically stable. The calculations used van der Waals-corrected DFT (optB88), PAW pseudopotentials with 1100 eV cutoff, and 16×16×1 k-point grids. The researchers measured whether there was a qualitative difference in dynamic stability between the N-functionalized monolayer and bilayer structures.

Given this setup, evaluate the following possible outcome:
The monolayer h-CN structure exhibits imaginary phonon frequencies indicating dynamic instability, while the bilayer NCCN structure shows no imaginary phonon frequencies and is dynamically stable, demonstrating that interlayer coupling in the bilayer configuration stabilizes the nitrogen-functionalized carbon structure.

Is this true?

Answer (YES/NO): YES